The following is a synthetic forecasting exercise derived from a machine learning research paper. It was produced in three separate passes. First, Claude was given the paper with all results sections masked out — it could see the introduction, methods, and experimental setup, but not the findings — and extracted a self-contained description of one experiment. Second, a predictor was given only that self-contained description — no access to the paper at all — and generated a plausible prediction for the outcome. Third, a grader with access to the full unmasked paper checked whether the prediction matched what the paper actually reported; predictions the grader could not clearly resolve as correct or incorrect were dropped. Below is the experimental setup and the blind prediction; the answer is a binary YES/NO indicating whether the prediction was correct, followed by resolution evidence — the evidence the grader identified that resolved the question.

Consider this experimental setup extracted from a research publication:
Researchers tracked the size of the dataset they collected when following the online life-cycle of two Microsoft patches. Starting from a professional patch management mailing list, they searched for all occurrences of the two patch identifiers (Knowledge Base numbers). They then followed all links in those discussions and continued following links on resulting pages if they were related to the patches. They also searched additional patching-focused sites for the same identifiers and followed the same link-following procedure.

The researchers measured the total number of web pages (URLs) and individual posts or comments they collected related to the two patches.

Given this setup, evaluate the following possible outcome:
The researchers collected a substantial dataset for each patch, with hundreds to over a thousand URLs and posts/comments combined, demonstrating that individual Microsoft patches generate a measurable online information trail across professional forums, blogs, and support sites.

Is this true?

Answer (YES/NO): NO